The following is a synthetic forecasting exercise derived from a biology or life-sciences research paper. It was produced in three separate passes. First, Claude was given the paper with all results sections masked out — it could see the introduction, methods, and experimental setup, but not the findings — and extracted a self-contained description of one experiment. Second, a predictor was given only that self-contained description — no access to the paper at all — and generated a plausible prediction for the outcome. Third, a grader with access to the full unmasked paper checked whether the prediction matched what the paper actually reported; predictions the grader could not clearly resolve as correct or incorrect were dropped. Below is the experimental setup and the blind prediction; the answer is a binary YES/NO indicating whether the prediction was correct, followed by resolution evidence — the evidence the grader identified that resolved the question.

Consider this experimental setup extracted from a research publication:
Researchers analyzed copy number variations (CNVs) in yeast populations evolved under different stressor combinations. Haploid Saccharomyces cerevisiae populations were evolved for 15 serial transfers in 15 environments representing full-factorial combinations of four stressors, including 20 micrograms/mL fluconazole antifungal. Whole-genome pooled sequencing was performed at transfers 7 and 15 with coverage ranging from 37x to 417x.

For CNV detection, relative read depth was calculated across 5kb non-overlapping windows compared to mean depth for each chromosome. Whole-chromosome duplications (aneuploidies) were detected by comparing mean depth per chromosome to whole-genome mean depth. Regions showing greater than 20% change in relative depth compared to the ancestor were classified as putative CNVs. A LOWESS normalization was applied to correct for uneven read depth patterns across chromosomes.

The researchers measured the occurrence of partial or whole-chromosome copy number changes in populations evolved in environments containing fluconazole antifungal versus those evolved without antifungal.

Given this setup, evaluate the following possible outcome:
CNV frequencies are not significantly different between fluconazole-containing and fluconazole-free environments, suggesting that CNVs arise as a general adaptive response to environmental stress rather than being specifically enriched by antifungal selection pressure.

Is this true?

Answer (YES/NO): NO